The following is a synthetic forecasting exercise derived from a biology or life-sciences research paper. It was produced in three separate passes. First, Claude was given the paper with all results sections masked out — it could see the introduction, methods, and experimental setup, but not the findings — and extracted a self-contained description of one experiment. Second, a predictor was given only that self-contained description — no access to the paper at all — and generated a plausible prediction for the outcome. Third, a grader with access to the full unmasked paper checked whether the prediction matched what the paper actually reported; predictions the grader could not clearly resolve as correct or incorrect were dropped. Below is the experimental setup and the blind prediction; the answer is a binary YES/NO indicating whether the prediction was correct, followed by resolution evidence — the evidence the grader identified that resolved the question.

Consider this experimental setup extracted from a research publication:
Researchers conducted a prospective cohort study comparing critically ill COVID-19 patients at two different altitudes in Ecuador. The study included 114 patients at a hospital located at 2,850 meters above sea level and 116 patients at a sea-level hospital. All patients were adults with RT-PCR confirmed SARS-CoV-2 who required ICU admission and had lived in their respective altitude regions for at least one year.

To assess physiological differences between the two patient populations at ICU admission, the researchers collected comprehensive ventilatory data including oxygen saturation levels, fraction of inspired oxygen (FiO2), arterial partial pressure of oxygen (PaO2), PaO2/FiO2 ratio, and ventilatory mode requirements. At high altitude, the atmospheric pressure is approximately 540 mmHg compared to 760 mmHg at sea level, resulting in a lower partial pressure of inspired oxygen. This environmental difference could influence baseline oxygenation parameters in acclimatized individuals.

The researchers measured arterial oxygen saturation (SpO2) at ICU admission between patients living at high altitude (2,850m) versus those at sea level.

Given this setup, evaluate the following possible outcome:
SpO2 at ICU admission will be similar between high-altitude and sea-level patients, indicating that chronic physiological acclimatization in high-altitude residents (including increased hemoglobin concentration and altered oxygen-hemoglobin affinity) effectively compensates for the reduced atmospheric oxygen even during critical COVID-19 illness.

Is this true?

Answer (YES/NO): NO